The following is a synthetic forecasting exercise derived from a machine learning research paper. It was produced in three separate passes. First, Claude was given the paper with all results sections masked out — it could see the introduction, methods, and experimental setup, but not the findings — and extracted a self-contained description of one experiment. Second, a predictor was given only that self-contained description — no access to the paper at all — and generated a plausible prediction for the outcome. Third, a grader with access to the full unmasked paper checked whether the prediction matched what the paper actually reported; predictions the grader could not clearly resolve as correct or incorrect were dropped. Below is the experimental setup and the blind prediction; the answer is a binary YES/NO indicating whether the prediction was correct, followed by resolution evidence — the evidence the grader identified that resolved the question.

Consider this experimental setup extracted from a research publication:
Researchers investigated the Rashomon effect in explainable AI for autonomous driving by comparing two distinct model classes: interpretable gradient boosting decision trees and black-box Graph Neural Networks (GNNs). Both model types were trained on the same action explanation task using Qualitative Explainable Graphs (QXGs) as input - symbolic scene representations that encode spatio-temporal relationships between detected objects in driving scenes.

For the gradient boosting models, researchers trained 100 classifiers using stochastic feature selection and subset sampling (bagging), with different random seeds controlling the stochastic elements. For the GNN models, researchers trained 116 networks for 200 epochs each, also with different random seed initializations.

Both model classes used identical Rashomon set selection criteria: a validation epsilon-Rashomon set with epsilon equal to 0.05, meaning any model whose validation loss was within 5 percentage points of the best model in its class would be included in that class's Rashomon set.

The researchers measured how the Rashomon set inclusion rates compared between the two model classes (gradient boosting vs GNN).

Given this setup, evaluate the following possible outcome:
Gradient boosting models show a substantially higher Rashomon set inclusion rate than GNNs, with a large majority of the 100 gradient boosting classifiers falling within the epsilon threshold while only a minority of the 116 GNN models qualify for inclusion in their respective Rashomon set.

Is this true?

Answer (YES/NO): YES